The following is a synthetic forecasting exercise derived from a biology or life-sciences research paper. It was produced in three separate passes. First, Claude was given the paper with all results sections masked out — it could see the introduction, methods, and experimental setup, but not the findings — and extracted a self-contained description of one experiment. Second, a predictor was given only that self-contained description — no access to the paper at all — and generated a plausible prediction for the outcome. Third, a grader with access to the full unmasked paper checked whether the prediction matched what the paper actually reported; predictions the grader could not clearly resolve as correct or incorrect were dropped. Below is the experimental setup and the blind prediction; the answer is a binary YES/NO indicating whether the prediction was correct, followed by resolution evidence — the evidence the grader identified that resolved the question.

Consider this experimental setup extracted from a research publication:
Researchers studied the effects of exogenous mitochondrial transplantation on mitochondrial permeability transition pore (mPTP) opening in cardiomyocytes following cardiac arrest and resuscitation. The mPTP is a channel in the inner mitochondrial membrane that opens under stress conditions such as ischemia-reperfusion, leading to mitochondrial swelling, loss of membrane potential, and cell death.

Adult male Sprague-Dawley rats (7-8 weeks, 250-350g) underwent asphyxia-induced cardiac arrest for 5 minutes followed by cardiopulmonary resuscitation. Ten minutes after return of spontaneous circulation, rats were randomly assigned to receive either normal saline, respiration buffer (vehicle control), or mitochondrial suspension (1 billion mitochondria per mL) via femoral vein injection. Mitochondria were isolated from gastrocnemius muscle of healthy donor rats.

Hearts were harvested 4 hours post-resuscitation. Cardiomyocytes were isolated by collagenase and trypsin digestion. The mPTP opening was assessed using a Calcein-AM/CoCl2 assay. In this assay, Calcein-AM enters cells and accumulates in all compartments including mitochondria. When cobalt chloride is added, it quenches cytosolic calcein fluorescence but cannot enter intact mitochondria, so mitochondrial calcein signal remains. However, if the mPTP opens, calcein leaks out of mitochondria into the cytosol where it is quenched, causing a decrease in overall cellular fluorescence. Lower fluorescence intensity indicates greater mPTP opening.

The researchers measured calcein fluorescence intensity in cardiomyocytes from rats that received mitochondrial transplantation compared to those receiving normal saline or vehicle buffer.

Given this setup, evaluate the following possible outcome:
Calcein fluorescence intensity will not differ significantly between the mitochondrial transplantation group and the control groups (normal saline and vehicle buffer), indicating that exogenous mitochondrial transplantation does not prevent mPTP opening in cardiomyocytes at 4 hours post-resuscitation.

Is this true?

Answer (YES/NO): NO